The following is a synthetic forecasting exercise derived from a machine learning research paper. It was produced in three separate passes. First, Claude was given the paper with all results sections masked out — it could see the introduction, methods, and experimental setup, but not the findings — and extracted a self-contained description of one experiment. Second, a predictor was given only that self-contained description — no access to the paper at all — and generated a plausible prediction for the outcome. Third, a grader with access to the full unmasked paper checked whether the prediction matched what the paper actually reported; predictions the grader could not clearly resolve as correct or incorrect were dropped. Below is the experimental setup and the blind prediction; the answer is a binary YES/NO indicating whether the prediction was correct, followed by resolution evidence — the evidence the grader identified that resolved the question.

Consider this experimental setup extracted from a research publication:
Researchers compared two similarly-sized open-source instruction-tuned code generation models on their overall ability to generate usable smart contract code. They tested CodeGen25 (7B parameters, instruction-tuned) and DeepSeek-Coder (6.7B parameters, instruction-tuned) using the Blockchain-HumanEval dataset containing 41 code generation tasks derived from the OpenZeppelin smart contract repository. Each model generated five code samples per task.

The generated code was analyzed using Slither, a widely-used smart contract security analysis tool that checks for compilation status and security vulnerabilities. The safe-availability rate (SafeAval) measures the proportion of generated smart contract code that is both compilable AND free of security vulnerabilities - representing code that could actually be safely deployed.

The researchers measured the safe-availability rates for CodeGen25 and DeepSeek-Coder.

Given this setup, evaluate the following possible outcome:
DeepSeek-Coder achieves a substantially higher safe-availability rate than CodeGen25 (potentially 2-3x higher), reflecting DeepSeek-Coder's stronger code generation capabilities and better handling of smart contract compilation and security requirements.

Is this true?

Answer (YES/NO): NO